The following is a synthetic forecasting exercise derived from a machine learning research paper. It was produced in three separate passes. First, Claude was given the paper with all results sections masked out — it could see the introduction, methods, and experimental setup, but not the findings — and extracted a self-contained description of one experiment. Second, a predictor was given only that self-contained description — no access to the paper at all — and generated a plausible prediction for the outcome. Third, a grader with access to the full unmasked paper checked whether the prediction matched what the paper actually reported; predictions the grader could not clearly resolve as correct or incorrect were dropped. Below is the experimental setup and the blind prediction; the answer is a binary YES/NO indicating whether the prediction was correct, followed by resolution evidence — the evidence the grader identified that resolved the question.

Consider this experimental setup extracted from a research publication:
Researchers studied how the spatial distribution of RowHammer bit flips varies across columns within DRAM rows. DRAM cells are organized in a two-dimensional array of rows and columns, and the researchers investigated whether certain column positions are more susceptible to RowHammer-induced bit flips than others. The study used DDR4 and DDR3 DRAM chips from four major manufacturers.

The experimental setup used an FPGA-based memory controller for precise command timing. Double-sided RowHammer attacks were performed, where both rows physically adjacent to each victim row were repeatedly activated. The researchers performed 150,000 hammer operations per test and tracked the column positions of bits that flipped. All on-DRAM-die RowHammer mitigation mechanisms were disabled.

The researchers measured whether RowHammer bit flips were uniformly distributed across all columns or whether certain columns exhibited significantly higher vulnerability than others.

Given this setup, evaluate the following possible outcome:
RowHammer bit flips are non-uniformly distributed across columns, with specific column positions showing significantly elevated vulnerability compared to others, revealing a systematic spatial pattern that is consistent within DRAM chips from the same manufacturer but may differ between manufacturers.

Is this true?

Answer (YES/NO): NO